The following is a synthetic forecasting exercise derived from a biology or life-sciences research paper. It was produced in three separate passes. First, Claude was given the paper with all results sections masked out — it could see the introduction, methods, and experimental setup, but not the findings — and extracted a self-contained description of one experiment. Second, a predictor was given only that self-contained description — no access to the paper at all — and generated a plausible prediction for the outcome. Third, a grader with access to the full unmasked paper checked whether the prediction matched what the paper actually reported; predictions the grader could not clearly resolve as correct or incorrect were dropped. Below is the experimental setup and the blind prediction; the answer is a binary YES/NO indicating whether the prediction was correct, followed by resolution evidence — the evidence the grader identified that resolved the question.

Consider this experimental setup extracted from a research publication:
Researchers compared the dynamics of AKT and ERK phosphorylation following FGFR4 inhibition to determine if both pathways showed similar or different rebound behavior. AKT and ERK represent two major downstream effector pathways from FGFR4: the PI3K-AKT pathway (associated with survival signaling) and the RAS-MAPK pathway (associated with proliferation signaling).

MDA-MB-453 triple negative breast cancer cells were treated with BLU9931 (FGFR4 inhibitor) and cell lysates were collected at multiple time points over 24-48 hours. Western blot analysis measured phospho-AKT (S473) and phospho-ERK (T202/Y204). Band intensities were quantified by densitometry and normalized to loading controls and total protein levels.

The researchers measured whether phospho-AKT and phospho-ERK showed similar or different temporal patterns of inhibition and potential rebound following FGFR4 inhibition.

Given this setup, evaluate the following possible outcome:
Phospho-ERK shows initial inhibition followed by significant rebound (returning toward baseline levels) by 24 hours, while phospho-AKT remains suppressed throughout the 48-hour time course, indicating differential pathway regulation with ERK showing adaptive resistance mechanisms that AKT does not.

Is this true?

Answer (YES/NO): NO